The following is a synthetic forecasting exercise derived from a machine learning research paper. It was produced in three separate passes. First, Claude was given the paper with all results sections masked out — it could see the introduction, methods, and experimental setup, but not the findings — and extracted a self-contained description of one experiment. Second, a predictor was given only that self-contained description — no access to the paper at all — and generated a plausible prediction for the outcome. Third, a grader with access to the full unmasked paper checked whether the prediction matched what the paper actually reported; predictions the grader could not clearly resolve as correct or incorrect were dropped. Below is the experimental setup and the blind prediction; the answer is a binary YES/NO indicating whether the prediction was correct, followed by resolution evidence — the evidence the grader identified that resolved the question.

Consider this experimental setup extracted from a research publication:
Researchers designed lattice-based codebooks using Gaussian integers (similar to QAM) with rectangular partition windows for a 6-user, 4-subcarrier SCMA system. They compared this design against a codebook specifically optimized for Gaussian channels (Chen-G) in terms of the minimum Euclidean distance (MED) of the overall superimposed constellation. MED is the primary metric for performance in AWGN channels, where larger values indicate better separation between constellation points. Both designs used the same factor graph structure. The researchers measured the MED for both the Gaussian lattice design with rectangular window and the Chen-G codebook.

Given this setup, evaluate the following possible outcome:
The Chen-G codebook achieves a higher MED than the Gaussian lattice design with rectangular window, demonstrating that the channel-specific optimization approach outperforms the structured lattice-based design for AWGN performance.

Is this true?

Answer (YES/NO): NO